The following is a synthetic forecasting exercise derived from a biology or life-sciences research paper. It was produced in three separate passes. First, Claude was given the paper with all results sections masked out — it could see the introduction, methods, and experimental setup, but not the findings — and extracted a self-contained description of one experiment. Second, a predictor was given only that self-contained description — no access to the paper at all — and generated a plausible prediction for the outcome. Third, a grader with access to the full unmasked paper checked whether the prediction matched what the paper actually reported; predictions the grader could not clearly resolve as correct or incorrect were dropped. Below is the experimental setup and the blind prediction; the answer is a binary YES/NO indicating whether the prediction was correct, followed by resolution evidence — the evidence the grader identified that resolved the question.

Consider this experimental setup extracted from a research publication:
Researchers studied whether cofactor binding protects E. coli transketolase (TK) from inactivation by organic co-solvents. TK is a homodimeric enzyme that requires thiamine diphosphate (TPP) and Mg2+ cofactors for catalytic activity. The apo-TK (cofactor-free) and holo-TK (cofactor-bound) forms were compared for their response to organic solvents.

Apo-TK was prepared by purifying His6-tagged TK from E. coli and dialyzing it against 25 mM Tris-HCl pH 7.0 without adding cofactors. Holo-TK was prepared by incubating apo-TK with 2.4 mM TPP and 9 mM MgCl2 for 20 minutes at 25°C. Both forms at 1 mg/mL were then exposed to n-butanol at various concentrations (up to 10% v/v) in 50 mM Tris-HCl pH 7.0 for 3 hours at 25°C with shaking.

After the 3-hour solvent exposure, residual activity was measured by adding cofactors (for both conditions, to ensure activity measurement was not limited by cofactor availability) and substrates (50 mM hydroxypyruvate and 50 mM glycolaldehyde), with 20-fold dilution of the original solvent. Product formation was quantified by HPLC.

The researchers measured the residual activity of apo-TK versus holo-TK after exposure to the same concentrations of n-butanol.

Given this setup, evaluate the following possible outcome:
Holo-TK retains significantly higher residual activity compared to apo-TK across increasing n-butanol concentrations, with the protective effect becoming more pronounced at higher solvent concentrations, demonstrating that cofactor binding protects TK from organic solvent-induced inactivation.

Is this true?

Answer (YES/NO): NO